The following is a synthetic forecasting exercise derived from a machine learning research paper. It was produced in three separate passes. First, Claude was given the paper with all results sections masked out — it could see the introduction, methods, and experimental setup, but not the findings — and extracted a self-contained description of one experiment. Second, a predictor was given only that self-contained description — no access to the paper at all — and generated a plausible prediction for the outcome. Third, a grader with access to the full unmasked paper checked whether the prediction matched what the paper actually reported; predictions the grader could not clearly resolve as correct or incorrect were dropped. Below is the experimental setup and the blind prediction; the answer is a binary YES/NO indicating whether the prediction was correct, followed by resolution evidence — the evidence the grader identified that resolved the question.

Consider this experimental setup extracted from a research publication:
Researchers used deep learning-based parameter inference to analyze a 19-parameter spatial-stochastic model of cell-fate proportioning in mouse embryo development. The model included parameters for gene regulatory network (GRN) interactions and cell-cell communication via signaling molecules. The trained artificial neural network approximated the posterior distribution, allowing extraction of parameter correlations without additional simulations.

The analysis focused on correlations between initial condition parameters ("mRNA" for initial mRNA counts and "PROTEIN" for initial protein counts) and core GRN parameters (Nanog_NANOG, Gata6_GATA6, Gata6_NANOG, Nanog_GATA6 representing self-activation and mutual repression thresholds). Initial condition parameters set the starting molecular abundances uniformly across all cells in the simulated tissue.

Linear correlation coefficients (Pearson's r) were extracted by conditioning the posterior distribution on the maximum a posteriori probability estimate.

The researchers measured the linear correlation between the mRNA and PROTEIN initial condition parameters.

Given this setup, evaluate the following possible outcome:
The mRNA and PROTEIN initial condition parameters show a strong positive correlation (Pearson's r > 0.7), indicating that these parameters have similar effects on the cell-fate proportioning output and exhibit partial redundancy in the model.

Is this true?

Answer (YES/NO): NO